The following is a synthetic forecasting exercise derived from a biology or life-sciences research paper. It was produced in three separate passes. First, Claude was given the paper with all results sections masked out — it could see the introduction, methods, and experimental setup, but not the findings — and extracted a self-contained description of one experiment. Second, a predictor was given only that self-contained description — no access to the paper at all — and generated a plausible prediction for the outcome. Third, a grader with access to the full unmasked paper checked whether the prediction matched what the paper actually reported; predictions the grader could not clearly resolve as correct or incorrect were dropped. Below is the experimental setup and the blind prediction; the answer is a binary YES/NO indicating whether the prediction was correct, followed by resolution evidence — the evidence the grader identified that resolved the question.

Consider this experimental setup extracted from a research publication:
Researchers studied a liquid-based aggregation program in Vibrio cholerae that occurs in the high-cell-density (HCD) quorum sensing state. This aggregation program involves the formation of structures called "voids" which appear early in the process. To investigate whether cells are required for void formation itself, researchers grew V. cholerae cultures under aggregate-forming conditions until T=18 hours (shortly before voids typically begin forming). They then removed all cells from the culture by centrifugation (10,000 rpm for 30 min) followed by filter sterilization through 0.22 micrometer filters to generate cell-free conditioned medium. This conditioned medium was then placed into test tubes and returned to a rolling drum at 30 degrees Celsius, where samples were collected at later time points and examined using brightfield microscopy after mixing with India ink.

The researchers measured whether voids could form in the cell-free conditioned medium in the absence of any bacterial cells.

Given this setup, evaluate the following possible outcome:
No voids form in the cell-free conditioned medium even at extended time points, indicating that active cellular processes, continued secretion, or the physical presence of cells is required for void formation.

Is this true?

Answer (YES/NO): NO